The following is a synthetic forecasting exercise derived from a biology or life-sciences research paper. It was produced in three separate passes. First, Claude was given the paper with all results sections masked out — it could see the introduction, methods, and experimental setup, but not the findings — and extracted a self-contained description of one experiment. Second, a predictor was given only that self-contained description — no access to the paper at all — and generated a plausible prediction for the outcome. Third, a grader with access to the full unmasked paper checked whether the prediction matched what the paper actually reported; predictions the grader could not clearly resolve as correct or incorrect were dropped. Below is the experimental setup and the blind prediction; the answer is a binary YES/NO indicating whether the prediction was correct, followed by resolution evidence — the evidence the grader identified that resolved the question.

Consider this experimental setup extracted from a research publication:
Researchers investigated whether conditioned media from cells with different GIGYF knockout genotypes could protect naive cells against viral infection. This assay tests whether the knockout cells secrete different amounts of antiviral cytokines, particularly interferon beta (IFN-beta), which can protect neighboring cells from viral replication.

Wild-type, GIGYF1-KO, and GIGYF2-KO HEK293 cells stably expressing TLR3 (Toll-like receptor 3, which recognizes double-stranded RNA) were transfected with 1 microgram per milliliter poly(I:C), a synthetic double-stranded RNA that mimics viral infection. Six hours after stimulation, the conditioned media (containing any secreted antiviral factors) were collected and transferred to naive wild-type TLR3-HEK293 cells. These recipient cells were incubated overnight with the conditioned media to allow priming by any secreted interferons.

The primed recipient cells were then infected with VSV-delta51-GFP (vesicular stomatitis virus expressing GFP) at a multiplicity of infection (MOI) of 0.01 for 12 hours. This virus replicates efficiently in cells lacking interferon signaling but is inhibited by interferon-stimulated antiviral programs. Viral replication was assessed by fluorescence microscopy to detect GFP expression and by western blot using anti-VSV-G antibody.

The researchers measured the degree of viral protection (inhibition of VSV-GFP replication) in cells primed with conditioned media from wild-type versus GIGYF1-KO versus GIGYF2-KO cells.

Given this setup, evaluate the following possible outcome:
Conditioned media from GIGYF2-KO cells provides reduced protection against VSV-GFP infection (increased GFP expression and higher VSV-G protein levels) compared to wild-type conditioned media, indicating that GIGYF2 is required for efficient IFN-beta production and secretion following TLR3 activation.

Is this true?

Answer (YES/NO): NO